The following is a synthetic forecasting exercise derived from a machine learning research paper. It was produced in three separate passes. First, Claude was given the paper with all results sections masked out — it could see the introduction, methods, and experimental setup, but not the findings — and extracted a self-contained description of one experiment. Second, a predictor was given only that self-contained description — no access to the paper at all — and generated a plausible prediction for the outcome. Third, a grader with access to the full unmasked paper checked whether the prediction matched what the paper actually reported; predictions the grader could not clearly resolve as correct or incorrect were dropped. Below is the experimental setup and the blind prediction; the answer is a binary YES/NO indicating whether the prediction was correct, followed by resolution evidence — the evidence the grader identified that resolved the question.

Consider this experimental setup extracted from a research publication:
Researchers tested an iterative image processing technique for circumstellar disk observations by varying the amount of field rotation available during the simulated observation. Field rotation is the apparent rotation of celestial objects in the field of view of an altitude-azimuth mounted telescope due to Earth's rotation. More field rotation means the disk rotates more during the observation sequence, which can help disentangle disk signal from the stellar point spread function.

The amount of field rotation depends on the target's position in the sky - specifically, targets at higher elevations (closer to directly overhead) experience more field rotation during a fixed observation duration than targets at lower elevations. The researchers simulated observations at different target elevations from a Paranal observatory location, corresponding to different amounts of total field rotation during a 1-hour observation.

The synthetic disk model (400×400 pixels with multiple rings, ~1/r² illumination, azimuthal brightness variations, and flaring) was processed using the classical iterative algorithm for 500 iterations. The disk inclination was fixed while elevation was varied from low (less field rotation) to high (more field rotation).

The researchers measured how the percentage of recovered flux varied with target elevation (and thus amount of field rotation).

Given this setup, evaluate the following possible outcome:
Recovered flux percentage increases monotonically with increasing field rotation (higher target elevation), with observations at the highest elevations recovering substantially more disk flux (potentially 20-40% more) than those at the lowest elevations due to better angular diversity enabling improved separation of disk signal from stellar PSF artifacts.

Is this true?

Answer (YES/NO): NO